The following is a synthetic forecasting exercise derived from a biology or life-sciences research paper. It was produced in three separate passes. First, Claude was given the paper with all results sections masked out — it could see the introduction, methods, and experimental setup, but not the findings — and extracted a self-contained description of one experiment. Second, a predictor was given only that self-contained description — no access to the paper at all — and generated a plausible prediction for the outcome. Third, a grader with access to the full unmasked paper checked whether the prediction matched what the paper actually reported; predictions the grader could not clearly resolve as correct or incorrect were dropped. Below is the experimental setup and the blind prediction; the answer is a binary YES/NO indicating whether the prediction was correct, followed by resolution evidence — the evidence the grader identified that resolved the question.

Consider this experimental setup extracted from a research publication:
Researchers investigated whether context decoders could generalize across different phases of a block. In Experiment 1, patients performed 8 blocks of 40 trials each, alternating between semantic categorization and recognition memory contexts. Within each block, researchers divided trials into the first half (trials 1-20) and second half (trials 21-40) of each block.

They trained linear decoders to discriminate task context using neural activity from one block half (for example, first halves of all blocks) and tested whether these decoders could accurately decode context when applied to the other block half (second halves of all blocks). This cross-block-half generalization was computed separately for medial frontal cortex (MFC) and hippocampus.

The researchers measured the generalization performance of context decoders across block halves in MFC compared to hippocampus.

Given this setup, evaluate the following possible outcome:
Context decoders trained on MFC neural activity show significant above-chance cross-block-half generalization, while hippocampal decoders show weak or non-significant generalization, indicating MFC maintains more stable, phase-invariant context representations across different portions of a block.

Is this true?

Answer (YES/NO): NO